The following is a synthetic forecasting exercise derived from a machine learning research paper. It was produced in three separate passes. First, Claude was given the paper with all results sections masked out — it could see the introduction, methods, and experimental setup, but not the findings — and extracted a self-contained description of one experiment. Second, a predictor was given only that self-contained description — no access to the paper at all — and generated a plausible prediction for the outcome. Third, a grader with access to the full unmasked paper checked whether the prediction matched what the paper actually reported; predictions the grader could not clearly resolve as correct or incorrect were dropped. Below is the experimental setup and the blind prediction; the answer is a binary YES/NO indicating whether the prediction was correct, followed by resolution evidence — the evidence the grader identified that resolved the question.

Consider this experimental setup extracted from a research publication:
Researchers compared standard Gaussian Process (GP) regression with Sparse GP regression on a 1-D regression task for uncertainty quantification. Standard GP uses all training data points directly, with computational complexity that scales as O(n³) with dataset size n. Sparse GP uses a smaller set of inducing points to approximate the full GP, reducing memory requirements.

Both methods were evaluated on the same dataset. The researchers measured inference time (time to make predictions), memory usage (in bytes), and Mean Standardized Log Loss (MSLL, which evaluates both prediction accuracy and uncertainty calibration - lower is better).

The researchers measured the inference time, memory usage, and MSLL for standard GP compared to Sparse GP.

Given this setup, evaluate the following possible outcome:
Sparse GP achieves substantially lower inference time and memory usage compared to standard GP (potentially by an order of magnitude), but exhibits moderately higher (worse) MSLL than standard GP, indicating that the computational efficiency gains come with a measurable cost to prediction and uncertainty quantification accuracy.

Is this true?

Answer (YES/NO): NO